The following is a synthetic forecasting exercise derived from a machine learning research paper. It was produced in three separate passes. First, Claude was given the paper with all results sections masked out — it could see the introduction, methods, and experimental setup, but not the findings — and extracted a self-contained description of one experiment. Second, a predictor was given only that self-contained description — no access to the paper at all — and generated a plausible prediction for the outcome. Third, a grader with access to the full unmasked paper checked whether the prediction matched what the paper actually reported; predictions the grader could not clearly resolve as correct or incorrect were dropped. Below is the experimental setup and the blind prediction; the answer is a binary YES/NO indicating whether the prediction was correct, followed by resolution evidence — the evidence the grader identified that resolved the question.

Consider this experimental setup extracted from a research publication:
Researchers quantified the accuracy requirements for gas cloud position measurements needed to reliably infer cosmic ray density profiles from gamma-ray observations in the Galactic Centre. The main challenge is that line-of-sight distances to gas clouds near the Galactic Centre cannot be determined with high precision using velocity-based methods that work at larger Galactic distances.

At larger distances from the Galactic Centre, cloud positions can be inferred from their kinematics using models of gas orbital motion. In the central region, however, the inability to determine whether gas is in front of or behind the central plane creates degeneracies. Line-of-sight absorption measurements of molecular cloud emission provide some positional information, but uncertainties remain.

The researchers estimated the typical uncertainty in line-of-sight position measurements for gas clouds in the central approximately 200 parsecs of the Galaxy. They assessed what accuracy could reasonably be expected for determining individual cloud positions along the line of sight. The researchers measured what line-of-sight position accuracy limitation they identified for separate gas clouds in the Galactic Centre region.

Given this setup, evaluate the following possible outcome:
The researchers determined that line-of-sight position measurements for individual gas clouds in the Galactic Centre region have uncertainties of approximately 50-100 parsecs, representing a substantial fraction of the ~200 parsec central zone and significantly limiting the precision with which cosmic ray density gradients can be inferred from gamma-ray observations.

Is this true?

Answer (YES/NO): NO